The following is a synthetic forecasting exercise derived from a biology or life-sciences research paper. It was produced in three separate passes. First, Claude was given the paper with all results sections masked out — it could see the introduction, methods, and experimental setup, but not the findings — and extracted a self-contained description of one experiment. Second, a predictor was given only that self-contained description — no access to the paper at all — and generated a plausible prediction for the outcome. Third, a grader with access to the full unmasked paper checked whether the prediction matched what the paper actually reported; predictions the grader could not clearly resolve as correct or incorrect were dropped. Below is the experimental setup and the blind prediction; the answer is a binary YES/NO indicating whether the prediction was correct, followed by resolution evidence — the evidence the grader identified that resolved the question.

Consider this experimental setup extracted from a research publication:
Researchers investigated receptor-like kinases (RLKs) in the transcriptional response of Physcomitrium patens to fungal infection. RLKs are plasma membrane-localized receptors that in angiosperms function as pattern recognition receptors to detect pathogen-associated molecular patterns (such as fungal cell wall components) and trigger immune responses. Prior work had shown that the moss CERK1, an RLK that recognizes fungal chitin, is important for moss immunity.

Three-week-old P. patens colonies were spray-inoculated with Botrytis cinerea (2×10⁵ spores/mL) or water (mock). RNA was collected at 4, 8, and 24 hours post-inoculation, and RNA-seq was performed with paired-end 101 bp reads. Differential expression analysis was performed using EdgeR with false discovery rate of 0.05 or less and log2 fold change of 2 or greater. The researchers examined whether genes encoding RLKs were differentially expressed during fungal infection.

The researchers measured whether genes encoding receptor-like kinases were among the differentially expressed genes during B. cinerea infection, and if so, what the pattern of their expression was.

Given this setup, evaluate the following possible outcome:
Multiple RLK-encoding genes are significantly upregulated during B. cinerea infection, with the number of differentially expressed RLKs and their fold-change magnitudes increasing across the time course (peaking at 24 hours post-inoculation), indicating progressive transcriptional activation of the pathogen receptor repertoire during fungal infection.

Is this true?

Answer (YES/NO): NO